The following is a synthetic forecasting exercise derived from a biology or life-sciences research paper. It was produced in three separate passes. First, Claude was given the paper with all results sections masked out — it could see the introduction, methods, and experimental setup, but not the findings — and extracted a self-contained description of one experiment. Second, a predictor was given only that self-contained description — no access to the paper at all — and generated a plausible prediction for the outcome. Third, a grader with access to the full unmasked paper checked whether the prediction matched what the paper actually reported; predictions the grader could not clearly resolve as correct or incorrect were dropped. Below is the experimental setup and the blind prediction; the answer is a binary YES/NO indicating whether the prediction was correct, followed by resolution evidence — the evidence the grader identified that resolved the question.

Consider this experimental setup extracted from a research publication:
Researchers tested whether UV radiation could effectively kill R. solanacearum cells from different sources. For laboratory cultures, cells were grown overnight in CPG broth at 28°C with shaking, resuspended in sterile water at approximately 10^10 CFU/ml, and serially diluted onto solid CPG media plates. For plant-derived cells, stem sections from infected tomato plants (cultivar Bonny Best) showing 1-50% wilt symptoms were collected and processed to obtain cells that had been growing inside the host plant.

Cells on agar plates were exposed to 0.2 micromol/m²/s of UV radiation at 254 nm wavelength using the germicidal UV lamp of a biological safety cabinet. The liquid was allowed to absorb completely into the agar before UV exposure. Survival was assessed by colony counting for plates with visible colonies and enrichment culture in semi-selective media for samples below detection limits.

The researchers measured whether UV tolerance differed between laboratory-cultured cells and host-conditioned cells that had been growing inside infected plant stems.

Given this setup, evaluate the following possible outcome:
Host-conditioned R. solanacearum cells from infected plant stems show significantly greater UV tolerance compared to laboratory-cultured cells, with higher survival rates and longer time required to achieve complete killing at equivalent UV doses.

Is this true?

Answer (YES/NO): YES